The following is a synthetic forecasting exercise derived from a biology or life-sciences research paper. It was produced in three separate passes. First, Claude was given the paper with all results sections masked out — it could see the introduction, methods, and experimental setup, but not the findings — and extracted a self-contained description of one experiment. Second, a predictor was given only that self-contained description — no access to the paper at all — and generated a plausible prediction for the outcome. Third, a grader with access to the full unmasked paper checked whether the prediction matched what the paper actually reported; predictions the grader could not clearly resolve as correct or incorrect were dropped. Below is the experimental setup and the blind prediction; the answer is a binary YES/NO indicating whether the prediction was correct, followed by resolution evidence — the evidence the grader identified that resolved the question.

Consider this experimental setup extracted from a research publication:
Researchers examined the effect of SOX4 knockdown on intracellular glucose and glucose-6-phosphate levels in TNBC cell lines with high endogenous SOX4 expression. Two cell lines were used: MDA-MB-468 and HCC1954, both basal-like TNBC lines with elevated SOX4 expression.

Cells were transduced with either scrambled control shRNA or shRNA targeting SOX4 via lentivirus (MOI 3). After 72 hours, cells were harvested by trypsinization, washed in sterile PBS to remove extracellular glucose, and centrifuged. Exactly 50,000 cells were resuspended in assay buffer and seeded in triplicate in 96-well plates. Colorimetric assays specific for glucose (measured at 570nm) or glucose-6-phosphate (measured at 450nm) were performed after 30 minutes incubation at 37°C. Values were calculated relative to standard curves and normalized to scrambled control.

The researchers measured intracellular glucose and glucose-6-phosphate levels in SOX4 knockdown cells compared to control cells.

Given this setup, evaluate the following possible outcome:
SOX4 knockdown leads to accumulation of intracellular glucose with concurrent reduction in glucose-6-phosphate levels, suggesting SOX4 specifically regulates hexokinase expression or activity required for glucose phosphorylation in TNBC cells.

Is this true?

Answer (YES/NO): YES